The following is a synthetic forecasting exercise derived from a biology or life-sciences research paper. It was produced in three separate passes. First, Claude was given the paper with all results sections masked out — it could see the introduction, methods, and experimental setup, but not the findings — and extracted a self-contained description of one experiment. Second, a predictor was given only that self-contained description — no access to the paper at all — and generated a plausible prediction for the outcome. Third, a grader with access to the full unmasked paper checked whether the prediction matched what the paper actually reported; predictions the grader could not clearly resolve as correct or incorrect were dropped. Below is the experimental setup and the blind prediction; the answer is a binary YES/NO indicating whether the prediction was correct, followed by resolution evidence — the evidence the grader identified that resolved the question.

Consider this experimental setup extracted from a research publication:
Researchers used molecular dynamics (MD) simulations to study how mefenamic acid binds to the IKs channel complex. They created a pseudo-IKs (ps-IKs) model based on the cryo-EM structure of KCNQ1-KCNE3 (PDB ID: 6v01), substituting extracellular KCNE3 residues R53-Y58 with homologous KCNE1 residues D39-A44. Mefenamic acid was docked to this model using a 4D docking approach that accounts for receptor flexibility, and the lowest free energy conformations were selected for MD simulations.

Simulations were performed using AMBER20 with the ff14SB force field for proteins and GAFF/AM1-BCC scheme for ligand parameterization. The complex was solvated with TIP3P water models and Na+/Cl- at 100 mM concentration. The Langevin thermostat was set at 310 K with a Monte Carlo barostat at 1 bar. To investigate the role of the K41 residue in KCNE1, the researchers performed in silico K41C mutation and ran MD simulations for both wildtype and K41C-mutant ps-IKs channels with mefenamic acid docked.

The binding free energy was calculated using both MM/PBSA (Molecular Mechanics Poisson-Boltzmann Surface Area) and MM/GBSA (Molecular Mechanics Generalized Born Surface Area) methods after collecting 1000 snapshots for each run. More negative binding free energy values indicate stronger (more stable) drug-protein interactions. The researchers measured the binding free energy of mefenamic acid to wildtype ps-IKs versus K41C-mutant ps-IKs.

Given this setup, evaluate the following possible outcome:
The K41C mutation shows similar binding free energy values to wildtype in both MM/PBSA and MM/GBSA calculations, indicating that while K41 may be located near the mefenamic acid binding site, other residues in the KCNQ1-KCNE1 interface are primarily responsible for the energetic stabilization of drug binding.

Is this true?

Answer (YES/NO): NO